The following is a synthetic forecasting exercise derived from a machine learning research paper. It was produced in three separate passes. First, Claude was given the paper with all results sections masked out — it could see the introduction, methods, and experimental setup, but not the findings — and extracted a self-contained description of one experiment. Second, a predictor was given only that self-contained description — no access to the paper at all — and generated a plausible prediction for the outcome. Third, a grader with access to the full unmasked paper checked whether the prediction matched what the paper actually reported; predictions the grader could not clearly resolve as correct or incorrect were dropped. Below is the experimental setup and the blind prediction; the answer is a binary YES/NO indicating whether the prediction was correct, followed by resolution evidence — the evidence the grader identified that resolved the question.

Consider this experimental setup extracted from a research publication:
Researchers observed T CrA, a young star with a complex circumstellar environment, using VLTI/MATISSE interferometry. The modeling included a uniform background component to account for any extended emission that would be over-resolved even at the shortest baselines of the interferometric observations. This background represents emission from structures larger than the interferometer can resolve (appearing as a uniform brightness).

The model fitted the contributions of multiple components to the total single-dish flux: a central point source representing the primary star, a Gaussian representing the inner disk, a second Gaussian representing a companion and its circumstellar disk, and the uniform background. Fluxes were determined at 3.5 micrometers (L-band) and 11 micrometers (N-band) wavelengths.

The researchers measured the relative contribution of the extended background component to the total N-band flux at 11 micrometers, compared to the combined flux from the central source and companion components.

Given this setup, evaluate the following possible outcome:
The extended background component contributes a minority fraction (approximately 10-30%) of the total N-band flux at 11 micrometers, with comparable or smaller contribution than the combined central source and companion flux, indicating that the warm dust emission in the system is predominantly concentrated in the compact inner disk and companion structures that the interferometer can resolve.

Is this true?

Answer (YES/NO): NO